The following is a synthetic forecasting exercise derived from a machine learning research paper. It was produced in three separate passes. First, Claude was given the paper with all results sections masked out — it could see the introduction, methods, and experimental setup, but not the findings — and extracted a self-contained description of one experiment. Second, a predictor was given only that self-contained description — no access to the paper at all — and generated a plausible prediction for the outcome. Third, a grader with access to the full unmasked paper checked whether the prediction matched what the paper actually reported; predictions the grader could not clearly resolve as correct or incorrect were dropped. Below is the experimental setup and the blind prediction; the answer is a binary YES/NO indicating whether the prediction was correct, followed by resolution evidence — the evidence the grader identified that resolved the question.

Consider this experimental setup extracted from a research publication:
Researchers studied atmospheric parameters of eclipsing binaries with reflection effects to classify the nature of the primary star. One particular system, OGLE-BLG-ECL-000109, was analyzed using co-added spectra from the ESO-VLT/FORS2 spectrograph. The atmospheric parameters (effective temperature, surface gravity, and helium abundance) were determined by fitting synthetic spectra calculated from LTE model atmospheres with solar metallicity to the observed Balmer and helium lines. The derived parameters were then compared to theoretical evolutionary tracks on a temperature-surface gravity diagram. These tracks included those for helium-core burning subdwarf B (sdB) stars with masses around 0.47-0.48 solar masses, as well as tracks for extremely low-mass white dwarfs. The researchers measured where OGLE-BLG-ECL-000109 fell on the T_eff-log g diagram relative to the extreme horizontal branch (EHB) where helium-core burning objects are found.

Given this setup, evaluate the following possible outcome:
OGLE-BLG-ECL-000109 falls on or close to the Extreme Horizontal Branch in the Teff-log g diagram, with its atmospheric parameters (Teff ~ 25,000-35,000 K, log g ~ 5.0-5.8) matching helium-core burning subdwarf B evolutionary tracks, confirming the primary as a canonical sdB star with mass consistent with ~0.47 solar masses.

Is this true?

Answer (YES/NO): NO